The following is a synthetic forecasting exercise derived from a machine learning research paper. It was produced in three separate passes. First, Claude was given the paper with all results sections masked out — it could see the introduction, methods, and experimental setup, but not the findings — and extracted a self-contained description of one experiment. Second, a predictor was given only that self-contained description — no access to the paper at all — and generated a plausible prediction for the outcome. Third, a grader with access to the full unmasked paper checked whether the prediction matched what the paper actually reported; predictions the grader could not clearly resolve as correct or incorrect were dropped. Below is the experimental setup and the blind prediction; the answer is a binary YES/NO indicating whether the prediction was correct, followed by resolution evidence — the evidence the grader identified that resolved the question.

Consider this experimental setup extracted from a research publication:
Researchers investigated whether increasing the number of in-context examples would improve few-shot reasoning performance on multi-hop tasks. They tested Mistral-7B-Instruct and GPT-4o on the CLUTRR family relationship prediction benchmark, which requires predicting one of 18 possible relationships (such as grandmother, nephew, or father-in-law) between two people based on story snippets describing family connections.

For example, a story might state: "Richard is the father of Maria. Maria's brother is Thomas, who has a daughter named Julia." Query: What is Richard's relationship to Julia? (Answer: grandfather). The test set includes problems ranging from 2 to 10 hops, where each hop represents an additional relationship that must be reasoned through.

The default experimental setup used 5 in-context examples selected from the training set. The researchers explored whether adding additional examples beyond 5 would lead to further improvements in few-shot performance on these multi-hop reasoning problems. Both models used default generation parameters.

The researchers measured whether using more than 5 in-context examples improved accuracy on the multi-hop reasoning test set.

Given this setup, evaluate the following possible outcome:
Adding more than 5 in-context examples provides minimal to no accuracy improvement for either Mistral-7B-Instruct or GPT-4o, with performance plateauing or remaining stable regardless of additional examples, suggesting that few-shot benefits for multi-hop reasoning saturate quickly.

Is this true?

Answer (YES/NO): YES